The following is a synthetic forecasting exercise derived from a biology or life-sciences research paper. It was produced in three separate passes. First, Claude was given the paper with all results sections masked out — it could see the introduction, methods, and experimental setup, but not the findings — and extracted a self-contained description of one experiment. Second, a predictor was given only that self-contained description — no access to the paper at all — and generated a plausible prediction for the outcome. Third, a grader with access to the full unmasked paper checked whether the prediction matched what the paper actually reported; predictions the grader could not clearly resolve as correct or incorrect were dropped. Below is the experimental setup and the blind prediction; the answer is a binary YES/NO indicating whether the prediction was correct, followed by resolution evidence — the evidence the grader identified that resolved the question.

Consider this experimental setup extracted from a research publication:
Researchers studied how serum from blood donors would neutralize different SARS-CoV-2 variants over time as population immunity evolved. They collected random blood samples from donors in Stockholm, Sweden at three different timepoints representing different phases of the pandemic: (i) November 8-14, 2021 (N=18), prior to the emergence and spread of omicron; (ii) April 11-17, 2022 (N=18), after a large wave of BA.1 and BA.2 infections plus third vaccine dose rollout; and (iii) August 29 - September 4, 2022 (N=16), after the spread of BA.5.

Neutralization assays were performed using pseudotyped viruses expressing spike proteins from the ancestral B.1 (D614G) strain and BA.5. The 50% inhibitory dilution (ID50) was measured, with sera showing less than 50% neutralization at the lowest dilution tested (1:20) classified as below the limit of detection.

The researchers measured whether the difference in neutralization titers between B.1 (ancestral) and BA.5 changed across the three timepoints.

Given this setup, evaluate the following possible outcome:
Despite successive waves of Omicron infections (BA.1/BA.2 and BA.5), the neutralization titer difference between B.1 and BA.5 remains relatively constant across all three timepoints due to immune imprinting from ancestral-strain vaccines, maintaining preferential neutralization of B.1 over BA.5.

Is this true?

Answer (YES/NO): NO